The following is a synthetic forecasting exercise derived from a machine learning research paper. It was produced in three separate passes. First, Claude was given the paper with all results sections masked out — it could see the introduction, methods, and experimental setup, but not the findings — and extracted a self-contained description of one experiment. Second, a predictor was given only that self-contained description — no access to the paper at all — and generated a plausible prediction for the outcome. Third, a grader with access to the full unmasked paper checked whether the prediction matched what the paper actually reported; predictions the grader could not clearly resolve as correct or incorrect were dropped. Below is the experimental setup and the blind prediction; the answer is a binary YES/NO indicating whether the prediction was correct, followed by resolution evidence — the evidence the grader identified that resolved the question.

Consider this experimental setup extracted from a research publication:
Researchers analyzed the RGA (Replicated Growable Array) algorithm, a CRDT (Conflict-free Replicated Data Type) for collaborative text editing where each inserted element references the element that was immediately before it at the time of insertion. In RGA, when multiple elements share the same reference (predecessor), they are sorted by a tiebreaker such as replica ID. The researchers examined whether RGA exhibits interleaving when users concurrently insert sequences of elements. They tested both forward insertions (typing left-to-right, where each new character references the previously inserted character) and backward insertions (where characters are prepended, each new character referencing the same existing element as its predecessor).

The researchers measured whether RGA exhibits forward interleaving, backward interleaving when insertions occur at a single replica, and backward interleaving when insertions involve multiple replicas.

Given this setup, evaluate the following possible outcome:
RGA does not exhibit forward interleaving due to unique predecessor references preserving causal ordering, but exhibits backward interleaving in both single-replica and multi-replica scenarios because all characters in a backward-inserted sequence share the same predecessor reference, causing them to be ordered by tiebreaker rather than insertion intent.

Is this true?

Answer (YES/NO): YES